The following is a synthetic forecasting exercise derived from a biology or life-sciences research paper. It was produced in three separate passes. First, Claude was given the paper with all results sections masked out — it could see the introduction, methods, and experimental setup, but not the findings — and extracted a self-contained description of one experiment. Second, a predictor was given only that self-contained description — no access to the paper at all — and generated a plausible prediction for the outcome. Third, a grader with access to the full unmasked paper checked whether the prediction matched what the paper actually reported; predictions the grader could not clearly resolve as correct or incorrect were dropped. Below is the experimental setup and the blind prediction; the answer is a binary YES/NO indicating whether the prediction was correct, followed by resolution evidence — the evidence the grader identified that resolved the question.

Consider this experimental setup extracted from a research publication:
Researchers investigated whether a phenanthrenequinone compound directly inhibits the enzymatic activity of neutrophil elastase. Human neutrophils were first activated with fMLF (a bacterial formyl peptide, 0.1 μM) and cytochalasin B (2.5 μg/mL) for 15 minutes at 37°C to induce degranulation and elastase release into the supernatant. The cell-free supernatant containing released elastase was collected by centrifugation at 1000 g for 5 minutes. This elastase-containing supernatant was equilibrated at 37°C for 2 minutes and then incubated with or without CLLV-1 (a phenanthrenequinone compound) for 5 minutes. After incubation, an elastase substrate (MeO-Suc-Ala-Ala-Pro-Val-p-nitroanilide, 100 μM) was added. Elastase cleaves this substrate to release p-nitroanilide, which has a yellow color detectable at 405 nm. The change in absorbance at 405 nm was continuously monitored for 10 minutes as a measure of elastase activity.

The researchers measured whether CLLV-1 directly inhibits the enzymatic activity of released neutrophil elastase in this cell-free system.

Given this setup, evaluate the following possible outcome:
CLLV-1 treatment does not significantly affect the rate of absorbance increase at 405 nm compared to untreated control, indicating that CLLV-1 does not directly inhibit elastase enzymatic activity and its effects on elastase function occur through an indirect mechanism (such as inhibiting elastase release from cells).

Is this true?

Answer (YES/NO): YES